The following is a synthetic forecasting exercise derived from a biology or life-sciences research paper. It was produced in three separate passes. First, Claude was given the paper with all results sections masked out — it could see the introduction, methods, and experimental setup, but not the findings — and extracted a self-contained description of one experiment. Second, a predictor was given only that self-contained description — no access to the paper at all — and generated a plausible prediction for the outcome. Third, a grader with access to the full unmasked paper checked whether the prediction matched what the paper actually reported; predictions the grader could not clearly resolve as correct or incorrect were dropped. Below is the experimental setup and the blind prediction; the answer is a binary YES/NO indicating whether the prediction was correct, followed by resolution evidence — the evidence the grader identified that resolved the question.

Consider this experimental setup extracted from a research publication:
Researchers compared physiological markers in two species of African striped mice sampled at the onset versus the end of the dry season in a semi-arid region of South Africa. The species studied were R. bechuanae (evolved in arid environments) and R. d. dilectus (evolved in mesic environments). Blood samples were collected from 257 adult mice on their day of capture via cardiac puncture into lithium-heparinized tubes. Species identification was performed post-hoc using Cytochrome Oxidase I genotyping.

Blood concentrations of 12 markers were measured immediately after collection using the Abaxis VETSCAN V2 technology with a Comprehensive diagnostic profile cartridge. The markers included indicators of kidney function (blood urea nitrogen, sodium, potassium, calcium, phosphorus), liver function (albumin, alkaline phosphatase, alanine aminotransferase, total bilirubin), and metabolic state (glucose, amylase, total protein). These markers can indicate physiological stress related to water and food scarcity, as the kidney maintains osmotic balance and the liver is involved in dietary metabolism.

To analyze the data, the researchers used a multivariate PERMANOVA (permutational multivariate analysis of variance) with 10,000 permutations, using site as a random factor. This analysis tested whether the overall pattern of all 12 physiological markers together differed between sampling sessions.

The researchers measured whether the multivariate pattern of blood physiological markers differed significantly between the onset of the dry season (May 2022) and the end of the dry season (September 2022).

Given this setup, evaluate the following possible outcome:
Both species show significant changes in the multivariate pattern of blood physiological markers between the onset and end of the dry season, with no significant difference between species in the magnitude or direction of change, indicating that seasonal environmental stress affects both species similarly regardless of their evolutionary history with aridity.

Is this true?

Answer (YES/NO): NO